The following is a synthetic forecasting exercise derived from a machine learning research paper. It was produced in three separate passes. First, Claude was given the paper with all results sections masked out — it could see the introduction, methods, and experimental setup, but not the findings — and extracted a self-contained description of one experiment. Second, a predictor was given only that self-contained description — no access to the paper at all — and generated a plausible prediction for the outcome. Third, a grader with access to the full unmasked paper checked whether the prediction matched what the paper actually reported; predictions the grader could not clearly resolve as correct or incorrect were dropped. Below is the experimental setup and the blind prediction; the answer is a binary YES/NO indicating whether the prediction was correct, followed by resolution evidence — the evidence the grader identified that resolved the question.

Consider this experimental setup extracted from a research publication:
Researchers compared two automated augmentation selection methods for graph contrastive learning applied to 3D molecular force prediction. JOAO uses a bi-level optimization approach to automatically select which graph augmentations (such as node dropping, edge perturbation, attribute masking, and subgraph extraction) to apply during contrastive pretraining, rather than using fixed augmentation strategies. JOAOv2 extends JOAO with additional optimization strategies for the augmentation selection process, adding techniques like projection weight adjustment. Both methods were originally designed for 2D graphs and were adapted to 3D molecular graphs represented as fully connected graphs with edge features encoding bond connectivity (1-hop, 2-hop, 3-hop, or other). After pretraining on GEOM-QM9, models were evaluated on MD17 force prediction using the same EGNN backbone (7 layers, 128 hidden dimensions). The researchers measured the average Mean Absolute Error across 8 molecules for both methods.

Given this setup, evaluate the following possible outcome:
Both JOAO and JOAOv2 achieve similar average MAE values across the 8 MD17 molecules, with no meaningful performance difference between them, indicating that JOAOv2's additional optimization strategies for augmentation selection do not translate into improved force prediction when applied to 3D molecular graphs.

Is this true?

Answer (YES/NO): NO